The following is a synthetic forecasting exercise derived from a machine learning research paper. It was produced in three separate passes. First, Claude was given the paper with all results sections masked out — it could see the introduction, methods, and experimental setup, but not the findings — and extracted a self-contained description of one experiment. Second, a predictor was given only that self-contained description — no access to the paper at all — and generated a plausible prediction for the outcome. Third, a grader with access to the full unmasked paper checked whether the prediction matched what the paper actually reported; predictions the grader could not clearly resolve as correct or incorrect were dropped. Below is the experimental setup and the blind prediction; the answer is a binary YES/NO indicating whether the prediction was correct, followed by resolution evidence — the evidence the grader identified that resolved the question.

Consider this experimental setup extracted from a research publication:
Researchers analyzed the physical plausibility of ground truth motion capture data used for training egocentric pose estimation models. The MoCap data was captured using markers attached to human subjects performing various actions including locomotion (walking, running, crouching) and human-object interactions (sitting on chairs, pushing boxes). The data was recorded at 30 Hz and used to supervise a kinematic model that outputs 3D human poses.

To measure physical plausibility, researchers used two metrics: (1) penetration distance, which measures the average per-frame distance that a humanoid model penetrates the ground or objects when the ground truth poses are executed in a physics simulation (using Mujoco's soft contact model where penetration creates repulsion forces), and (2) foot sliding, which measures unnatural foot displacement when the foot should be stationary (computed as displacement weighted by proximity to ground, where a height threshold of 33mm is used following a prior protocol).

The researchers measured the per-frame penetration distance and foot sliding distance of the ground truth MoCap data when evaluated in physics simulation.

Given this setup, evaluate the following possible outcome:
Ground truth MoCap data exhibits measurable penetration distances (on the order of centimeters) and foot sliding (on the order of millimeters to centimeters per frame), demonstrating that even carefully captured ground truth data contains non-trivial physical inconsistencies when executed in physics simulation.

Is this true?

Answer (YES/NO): NO